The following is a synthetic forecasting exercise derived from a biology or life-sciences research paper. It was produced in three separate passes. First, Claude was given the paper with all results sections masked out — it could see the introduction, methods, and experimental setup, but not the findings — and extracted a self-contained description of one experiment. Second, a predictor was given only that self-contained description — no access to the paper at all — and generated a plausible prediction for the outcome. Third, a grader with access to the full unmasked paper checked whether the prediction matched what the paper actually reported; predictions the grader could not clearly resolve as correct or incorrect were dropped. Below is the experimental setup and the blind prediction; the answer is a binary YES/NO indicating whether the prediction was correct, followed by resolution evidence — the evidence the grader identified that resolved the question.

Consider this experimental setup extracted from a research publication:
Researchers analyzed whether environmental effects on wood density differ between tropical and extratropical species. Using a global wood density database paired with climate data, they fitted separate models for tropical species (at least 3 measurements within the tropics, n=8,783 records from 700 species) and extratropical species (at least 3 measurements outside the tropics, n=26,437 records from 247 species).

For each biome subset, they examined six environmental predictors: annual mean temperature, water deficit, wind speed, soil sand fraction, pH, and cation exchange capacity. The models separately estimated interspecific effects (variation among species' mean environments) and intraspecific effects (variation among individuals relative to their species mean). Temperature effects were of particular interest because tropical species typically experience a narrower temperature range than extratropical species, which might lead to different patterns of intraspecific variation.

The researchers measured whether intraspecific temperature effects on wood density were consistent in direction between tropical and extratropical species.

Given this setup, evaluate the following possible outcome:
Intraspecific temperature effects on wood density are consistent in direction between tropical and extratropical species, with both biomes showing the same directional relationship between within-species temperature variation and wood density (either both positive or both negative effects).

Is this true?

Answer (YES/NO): YES